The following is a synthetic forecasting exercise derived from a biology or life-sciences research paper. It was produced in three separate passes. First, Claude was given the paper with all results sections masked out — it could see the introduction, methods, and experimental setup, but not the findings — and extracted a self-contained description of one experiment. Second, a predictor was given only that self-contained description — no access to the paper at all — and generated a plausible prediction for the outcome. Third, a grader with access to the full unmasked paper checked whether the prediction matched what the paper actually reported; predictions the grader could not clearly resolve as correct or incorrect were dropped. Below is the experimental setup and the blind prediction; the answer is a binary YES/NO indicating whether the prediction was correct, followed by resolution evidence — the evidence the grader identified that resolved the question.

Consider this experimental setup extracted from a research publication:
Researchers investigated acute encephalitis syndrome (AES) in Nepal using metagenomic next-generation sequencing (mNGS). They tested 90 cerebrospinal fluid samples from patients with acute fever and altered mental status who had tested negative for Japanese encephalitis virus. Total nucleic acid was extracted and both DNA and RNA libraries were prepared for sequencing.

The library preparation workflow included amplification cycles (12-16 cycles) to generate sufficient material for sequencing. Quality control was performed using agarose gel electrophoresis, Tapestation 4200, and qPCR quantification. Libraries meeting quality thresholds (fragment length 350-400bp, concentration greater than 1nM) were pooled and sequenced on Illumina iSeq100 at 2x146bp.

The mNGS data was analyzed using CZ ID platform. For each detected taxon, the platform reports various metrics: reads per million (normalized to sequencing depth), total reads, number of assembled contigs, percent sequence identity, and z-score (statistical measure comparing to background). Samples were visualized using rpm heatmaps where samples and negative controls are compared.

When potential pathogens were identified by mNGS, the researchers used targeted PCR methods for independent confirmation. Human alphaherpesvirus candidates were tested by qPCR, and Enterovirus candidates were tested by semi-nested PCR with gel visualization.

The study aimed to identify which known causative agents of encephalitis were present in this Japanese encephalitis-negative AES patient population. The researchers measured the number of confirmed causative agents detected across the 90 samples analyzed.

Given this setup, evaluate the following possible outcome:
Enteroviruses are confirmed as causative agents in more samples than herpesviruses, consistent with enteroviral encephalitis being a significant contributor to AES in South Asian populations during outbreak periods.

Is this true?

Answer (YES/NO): NO